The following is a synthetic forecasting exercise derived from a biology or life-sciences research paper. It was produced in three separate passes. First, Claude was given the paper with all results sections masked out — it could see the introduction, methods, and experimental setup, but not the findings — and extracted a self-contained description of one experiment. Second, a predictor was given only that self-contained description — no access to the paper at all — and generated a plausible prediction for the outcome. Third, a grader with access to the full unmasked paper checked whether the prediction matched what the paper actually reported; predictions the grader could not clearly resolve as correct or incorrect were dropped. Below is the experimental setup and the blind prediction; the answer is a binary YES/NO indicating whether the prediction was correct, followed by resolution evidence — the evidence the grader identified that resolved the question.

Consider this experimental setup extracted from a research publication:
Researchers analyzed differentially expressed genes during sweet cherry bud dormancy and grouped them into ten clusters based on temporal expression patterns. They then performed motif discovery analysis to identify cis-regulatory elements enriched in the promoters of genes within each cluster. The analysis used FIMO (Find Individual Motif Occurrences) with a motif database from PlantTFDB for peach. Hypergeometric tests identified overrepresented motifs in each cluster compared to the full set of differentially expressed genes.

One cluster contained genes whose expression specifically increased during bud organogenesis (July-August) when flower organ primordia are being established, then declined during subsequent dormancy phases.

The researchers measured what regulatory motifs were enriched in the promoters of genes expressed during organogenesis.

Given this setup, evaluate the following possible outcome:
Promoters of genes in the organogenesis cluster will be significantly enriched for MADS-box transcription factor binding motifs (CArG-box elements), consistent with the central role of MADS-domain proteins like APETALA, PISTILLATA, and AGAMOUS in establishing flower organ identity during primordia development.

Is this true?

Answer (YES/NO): YES